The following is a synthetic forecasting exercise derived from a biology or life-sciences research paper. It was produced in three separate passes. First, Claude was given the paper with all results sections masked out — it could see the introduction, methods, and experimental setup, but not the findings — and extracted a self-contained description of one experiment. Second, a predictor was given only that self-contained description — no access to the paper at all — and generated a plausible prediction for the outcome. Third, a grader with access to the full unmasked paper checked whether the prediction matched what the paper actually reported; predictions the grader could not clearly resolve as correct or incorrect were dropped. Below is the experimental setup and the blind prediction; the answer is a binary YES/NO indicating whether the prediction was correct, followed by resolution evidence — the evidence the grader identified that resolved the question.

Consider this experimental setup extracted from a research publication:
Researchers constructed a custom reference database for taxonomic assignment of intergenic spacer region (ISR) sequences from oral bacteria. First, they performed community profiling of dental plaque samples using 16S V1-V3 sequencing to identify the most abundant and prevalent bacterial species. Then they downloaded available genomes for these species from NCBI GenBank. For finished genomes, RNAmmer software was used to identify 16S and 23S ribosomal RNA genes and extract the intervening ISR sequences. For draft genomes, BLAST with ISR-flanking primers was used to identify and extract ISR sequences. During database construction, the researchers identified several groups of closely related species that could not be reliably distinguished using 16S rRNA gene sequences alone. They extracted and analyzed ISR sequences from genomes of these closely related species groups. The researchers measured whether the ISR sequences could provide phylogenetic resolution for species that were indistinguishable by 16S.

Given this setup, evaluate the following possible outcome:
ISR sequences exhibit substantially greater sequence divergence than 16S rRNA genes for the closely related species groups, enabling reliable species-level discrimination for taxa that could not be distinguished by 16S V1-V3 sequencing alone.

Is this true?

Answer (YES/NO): NO